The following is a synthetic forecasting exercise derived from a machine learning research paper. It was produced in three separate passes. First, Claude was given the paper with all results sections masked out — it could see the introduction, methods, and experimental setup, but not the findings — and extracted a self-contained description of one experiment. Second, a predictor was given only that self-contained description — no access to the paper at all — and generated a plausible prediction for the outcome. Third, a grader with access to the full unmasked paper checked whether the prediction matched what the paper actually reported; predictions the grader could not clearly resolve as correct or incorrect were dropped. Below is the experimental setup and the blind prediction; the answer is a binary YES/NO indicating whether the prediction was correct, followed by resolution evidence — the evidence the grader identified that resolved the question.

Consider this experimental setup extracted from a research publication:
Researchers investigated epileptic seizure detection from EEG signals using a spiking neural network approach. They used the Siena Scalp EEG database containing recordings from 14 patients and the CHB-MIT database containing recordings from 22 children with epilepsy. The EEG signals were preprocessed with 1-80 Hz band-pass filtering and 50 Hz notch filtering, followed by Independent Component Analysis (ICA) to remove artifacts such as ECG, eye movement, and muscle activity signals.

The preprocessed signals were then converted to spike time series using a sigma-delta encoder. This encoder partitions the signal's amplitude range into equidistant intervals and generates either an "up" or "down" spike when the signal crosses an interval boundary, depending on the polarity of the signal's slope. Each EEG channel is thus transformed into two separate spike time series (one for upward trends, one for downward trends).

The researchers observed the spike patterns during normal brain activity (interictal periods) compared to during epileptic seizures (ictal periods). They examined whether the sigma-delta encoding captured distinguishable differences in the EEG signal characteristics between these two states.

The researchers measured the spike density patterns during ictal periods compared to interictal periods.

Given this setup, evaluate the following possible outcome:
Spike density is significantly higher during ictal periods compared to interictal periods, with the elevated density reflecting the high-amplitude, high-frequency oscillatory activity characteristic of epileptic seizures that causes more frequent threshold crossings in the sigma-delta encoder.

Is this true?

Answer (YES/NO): YES